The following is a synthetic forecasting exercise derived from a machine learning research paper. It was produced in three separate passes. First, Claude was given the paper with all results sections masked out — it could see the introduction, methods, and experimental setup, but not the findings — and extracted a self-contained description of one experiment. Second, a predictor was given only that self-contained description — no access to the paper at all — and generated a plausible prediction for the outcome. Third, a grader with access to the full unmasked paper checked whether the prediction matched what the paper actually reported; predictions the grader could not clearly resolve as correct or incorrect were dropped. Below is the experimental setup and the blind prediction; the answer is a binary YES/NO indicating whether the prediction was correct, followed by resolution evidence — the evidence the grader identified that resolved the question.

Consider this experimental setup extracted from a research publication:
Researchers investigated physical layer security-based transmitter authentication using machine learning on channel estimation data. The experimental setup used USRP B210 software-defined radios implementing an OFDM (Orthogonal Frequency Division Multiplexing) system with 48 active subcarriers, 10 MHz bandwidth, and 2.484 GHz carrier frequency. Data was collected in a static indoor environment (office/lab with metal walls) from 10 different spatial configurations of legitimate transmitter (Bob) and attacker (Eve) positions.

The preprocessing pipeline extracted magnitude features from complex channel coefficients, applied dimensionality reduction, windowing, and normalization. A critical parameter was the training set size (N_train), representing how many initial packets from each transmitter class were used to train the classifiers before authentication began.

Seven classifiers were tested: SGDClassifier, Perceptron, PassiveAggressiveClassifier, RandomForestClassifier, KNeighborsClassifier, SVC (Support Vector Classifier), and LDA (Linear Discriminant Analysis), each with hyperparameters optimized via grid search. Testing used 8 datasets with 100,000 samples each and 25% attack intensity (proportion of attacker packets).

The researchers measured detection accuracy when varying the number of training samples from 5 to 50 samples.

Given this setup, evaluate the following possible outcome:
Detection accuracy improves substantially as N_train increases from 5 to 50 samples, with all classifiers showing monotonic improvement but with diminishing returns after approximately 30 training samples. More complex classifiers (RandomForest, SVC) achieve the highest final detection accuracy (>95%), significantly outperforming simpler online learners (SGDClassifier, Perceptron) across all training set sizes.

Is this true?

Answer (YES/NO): NO